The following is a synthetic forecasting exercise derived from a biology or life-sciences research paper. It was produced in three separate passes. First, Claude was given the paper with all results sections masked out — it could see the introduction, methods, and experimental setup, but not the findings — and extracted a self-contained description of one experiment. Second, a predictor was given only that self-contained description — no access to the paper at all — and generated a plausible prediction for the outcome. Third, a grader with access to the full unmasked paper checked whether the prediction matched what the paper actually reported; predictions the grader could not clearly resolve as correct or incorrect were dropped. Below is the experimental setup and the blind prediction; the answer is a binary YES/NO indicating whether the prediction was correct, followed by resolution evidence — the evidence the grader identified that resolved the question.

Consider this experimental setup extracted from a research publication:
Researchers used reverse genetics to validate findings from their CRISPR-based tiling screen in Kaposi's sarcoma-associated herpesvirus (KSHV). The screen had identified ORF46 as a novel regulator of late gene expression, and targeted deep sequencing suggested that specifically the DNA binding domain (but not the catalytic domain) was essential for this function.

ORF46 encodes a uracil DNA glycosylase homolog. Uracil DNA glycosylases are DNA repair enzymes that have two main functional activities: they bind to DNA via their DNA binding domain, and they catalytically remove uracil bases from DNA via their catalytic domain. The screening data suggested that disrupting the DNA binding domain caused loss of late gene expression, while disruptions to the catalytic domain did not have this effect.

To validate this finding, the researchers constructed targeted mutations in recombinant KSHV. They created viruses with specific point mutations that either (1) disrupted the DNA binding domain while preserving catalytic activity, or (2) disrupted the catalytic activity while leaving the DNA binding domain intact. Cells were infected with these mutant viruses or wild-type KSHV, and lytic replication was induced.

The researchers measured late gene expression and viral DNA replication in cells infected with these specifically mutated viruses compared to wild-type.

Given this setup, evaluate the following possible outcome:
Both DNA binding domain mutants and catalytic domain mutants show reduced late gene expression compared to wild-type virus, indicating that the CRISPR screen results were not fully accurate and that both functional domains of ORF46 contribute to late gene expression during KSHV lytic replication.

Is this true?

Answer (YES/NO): NO